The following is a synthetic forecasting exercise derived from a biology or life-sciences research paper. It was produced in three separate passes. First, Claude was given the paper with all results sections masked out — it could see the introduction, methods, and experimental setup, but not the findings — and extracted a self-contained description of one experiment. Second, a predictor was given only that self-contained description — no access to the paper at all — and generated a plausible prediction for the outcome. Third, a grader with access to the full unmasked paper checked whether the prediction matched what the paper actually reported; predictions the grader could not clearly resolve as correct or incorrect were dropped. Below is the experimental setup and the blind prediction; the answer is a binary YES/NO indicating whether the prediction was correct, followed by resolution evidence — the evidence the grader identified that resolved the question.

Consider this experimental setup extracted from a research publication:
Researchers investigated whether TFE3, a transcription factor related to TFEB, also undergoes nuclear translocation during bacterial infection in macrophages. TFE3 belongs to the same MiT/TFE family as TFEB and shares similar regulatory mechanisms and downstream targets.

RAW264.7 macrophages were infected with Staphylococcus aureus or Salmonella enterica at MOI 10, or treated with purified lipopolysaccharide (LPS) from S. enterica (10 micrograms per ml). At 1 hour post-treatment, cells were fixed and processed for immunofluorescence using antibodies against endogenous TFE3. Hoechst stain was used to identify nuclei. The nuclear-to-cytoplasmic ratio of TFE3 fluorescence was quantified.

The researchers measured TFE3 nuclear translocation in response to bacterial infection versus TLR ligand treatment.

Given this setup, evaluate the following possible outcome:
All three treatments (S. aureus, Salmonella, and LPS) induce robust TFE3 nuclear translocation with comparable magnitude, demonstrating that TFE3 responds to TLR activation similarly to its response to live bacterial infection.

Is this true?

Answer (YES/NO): NO